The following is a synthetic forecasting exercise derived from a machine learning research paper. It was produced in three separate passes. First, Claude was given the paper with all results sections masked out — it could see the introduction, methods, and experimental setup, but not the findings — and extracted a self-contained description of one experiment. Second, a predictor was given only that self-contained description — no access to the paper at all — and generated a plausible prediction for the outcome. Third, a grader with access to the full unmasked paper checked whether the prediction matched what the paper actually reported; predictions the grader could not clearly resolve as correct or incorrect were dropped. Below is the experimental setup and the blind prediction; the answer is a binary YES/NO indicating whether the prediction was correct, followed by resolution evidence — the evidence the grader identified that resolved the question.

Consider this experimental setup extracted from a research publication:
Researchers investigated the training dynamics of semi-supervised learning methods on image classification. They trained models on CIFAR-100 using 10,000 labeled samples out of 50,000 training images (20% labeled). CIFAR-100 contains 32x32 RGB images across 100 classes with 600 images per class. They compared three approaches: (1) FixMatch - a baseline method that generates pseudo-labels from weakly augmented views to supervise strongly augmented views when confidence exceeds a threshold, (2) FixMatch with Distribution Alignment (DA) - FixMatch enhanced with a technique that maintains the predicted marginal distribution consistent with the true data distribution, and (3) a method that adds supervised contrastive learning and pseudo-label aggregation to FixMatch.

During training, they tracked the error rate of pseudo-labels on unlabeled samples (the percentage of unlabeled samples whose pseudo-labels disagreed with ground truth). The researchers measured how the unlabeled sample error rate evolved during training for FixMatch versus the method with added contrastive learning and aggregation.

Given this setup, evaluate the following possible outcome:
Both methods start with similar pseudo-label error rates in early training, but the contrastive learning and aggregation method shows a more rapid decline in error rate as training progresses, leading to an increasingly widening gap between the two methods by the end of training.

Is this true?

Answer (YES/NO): NO